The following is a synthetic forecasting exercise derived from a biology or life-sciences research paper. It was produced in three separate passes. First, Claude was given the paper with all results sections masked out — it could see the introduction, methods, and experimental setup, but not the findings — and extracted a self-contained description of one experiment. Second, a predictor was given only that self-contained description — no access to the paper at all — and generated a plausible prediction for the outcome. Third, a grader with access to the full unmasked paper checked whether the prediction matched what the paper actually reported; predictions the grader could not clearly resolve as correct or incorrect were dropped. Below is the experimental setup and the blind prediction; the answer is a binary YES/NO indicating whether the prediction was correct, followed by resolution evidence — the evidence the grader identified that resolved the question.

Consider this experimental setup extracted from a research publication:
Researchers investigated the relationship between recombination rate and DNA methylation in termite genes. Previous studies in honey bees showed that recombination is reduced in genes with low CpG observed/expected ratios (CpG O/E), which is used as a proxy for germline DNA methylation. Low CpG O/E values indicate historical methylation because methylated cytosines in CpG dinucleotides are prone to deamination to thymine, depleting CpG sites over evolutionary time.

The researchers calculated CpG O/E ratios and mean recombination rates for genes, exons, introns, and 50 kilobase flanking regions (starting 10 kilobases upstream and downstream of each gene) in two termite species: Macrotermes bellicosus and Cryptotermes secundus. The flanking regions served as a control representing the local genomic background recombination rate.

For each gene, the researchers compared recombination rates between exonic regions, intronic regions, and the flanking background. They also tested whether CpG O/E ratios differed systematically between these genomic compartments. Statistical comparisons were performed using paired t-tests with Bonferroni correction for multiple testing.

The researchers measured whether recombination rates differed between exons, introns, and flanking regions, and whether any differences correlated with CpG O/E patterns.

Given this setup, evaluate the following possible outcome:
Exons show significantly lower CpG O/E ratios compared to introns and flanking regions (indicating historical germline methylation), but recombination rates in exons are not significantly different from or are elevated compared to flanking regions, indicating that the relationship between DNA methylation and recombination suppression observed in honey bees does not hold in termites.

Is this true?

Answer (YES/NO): NO